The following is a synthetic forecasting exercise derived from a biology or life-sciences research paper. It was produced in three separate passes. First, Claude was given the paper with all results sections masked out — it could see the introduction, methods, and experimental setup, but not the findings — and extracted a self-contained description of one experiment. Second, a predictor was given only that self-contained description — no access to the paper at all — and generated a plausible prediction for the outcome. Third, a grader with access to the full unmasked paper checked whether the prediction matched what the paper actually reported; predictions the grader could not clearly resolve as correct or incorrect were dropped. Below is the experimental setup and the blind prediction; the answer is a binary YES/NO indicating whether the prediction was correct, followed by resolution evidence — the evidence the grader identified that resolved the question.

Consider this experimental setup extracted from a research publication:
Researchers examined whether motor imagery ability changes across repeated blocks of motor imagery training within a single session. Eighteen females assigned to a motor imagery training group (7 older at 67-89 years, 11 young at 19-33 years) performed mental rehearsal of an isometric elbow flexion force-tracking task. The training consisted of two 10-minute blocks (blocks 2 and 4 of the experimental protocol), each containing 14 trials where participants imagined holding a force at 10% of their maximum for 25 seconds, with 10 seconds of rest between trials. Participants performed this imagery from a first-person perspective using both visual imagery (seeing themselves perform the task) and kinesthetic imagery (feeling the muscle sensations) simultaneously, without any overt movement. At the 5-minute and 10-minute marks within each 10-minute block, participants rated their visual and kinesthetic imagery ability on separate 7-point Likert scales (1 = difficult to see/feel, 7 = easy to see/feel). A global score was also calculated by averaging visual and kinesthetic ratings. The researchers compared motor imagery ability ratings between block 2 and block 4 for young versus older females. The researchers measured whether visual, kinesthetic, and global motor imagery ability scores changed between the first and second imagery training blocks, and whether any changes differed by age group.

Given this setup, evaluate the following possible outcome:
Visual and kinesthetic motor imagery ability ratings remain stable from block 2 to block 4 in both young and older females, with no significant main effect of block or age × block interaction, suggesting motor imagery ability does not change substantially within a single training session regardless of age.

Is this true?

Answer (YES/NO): YES